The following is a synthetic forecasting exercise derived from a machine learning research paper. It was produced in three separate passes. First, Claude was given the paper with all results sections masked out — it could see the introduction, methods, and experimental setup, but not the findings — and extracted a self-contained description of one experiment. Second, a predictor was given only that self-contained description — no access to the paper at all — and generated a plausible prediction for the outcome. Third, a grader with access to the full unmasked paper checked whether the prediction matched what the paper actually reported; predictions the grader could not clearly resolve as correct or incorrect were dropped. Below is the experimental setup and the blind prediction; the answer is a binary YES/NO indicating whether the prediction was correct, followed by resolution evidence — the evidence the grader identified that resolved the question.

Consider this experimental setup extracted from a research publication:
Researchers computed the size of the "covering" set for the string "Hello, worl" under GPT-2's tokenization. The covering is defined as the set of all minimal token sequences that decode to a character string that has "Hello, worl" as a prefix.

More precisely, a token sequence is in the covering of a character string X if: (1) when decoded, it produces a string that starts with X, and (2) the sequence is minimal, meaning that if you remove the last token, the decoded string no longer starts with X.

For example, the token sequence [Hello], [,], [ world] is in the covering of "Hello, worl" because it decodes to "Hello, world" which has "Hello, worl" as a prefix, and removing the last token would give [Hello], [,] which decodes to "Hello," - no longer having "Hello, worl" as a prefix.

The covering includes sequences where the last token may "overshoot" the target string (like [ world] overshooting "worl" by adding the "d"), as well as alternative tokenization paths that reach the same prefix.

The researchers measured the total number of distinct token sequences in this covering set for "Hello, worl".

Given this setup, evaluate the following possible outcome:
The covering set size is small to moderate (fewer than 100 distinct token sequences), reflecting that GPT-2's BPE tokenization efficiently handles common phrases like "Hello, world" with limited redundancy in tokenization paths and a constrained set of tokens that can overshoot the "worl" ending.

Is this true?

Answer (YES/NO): NO